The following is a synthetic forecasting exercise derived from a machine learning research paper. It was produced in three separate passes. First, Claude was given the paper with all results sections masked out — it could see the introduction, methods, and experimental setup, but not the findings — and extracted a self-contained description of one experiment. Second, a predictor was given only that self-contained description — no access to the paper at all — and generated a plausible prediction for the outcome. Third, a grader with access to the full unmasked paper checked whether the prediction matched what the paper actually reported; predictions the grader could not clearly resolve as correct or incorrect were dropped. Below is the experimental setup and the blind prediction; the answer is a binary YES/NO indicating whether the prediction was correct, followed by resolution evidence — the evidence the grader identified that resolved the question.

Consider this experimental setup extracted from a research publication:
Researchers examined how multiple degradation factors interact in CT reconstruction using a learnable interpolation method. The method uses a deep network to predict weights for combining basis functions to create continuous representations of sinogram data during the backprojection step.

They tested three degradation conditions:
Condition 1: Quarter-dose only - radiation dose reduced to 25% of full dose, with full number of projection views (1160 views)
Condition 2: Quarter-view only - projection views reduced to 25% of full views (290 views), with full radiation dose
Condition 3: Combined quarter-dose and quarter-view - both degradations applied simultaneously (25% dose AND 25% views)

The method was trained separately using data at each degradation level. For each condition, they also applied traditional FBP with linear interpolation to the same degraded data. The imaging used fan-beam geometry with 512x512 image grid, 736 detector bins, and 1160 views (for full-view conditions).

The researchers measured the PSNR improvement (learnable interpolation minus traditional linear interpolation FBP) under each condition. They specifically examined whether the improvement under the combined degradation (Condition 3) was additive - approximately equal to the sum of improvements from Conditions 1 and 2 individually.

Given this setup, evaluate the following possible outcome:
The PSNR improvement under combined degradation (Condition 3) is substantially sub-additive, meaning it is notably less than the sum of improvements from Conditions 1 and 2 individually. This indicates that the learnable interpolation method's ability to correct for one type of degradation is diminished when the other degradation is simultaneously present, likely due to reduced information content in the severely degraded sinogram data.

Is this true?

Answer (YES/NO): YES